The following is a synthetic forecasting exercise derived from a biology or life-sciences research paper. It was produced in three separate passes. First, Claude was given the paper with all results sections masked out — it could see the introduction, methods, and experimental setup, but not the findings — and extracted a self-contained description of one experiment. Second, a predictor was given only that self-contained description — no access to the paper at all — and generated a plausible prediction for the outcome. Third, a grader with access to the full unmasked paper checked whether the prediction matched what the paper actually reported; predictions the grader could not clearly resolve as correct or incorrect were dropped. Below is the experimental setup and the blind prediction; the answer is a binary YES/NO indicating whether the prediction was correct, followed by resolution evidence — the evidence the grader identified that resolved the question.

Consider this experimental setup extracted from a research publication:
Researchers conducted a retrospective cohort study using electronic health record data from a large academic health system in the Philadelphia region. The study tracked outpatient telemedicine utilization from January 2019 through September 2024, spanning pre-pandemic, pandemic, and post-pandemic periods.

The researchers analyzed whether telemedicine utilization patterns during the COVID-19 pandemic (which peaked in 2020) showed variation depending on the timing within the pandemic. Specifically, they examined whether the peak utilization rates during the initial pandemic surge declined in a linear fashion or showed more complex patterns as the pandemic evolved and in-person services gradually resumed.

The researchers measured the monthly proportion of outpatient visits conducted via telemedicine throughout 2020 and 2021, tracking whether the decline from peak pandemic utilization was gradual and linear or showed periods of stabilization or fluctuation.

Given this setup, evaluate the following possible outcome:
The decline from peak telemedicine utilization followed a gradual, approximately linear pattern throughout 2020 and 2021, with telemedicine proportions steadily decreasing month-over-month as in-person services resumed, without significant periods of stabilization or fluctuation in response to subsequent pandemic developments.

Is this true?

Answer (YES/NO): NO